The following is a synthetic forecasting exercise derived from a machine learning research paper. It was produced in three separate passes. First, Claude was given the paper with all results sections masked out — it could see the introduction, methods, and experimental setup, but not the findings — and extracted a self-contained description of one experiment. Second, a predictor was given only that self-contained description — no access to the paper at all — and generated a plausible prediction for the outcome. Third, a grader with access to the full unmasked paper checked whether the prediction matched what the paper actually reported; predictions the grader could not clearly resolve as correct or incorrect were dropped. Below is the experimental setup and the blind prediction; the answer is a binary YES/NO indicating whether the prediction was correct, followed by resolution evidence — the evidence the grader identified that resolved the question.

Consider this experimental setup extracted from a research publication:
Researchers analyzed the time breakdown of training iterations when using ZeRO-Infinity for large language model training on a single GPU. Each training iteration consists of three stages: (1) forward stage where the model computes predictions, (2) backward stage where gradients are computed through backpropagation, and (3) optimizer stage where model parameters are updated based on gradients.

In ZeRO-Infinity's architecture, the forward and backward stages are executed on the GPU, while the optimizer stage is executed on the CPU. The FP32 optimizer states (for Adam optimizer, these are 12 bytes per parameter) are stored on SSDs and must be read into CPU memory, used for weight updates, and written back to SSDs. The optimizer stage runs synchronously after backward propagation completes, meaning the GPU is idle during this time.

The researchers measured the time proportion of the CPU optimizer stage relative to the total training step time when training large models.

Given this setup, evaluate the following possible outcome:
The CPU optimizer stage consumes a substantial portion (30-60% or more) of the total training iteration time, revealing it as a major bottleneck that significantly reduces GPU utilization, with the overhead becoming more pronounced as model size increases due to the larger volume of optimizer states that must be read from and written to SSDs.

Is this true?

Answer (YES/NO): YES